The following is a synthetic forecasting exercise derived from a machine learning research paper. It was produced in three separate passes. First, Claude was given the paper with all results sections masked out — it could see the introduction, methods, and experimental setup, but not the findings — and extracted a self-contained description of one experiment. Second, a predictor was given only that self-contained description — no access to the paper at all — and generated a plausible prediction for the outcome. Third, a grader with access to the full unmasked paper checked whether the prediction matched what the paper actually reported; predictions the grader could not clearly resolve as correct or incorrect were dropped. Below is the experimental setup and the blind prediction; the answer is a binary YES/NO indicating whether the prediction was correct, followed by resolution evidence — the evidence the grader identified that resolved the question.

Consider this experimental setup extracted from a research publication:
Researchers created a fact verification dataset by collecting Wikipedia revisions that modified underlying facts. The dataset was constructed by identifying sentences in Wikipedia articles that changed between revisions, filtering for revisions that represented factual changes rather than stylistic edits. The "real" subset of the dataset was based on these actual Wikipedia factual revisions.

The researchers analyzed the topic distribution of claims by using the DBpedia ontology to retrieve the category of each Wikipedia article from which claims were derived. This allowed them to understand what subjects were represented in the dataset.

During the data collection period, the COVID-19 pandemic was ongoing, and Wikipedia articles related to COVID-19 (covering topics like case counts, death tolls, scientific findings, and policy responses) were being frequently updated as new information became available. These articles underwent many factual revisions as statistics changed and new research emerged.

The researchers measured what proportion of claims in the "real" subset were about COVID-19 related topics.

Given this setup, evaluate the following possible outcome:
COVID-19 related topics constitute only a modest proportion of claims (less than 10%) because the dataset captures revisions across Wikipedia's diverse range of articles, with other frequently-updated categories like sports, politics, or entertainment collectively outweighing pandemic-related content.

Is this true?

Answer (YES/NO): NO